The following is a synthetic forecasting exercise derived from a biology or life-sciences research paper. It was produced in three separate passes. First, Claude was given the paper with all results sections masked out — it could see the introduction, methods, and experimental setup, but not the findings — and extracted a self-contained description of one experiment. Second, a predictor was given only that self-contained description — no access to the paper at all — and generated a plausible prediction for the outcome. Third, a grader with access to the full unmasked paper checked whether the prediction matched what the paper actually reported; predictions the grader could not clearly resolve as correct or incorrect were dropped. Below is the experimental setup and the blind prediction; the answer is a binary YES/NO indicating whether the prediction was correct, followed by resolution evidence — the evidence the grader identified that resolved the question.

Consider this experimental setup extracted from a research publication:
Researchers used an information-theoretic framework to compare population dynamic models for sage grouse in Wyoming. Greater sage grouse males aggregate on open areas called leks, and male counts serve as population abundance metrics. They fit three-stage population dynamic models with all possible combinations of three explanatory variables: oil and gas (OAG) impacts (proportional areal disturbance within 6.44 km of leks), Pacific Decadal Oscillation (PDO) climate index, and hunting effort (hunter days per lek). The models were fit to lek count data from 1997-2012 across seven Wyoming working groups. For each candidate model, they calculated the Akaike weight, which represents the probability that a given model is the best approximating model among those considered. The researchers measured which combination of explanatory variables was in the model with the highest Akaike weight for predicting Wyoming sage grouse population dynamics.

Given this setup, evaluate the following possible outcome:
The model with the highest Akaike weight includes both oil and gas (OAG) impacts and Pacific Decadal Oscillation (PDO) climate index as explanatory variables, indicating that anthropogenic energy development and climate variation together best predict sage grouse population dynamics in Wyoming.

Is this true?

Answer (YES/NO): NO